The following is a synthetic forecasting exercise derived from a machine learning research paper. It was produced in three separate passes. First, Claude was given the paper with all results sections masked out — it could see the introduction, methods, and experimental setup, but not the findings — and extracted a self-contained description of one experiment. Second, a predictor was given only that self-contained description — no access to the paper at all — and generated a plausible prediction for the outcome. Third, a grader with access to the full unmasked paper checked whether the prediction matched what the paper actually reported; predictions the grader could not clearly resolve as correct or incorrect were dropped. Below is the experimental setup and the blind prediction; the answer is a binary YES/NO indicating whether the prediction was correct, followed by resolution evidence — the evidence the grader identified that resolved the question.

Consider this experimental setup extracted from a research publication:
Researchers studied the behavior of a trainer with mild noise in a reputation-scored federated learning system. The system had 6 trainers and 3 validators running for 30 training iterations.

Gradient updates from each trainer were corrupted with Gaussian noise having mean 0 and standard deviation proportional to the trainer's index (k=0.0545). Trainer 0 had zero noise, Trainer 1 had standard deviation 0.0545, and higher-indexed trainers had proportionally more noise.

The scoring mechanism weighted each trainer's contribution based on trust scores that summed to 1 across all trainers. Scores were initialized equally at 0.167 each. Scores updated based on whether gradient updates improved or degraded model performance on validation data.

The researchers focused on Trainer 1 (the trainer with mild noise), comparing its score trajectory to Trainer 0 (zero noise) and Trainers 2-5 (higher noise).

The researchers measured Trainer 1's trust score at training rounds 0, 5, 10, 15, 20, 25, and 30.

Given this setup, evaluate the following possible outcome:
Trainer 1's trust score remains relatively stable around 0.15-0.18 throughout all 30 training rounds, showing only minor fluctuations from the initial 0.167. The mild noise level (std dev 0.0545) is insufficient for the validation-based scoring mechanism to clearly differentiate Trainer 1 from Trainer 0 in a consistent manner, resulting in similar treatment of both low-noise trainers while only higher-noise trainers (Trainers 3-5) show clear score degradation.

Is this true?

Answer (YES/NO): NO